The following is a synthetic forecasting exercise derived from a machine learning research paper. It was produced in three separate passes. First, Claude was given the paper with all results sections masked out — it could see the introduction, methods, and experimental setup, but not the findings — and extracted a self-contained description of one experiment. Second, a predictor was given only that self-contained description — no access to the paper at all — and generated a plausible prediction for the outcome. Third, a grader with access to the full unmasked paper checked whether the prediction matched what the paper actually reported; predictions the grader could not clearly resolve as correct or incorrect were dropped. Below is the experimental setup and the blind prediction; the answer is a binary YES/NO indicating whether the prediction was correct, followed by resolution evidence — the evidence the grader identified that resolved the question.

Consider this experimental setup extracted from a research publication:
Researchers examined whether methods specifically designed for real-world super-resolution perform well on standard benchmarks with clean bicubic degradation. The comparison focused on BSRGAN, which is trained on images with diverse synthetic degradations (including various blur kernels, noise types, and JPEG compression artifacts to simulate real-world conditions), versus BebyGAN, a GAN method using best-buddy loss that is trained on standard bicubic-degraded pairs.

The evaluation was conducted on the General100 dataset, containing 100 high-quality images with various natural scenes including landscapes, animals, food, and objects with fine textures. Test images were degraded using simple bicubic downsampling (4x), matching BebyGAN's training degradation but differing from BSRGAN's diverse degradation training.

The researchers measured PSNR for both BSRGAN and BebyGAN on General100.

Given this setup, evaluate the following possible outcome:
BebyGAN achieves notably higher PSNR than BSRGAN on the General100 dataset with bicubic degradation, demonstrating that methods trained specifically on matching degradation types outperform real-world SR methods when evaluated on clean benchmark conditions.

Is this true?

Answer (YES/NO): YES